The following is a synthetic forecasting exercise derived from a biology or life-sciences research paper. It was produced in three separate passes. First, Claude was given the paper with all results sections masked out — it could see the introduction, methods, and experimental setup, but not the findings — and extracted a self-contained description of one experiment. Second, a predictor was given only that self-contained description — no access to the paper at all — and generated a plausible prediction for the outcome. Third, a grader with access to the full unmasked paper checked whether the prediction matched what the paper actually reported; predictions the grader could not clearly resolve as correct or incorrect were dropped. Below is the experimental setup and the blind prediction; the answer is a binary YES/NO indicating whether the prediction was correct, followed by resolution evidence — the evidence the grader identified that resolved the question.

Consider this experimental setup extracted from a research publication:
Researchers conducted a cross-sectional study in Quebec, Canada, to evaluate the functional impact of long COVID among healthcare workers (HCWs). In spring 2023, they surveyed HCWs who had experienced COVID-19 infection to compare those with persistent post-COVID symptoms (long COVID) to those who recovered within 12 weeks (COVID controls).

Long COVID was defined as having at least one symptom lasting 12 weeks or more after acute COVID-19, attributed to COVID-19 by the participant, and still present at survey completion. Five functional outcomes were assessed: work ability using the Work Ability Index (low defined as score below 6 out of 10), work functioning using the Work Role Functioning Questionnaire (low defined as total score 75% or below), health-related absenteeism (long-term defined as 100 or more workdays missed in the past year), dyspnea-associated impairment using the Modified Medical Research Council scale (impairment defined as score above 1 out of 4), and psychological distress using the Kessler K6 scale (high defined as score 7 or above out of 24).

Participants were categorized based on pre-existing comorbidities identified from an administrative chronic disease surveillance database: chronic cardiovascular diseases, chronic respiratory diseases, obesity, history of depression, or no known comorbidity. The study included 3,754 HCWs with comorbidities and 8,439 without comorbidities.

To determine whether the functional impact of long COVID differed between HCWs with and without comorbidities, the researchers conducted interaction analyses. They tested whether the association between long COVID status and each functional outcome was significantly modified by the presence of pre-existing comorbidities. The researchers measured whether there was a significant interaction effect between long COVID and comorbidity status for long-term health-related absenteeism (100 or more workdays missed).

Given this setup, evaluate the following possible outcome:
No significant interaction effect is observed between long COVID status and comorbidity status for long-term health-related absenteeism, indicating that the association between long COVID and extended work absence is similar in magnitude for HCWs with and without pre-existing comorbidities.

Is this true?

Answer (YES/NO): NO